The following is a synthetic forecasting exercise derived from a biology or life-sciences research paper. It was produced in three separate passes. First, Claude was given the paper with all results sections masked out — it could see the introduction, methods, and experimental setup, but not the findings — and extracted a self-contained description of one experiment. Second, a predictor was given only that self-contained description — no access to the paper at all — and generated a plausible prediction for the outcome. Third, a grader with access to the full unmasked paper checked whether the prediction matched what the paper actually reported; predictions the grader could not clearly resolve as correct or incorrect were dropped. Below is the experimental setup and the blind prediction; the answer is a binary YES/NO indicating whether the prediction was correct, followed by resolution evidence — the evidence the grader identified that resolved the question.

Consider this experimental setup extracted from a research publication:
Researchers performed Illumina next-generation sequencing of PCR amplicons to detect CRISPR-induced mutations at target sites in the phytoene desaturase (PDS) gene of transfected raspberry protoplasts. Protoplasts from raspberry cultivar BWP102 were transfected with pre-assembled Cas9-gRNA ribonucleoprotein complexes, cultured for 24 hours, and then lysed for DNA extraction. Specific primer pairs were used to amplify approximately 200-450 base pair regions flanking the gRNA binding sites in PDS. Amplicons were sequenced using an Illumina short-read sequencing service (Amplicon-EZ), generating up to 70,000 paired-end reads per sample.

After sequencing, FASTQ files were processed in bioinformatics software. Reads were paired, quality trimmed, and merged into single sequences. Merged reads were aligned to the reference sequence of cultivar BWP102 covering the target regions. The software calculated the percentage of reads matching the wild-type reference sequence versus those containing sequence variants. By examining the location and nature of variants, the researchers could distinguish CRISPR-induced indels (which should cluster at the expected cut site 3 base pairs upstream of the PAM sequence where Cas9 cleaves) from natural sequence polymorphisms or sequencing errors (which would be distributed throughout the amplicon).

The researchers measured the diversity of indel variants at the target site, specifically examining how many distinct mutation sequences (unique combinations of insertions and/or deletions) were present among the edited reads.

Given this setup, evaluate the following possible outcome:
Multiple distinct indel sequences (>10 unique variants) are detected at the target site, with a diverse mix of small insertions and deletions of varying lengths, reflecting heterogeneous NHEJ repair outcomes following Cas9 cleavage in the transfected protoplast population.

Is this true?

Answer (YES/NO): YES